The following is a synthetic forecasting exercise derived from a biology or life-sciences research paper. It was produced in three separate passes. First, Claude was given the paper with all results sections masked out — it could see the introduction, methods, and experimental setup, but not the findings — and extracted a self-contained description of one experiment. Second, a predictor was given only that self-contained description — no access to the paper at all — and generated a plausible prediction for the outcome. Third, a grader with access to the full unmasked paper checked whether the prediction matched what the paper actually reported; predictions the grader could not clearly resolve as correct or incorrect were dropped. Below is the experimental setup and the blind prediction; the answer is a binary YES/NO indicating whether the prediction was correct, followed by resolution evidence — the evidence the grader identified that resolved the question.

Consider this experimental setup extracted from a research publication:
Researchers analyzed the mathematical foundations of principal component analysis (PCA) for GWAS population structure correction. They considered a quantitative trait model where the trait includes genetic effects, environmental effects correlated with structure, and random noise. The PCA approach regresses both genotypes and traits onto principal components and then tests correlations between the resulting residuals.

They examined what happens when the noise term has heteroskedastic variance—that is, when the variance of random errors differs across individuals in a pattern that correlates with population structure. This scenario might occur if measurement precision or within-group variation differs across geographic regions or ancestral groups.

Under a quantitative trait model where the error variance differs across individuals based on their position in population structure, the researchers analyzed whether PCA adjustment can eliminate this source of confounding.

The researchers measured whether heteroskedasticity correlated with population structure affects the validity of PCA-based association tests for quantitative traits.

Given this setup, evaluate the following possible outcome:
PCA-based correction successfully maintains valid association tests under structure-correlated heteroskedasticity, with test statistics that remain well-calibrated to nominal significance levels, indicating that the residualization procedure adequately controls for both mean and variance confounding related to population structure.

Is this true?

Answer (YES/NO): NO